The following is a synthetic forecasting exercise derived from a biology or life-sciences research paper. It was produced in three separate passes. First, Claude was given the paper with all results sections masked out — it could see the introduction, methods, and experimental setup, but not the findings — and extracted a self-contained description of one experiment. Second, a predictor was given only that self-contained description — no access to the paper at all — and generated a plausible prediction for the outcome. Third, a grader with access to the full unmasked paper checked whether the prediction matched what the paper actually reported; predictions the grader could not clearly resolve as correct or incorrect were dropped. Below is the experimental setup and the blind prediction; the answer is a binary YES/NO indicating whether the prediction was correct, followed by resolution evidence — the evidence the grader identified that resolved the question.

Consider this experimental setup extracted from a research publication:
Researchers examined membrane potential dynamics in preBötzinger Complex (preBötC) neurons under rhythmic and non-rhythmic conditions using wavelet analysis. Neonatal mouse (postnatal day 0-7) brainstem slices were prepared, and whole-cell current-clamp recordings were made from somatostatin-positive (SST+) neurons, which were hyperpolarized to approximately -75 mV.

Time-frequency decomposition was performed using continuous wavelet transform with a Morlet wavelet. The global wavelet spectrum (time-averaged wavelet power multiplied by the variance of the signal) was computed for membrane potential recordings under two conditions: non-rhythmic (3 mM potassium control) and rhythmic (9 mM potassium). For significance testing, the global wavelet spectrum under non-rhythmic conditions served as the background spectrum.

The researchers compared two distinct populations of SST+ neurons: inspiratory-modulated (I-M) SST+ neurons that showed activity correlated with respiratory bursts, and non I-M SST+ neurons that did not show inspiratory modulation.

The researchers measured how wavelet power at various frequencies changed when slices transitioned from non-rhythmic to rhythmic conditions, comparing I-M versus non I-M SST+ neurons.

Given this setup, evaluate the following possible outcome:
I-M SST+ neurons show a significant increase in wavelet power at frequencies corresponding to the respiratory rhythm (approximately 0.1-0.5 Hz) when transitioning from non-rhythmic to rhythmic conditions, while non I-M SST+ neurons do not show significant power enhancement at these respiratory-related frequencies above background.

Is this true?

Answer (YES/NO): NO